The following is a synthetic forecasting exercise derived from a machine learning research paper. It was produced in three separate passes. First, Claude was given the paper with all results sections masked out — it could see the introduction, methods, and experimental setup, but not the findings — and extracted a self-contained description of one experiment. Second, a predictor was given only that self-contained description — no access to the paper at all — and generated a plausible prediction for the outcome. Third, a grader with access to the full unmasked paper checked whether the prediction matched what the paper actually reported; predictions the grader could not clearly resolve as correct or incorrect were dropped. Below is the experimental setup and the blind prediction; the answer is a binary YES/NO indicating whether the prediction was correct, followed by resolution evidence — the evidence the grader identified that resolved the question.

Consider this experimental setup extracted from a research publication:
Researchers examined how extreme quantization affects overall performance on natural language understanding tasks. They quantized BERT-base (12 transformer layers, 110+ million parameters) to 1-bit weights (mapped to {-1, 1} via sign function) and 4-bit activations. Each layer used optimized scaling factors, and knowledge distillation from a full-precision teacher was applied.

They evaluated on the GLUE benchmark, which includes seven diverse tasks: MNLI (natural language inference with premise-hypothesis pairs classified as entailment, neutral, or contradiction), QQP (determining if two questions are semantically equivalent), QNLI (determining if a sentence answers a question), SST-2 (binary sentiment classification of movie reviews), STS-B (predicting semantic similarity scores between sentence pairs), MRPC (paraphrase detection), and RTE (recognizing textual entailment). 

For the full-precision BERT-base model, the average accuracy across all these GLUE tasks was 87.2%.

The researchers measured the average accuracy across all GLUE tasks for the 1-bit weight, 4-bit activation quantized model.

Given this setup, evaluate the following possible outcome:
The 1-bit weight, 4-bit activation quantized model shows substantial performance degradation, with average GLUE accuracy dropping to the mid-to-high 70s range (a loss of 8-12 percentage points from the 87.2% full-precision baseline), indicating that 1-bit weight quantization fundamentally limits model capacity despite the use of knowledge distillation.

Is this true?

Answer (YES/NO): NO